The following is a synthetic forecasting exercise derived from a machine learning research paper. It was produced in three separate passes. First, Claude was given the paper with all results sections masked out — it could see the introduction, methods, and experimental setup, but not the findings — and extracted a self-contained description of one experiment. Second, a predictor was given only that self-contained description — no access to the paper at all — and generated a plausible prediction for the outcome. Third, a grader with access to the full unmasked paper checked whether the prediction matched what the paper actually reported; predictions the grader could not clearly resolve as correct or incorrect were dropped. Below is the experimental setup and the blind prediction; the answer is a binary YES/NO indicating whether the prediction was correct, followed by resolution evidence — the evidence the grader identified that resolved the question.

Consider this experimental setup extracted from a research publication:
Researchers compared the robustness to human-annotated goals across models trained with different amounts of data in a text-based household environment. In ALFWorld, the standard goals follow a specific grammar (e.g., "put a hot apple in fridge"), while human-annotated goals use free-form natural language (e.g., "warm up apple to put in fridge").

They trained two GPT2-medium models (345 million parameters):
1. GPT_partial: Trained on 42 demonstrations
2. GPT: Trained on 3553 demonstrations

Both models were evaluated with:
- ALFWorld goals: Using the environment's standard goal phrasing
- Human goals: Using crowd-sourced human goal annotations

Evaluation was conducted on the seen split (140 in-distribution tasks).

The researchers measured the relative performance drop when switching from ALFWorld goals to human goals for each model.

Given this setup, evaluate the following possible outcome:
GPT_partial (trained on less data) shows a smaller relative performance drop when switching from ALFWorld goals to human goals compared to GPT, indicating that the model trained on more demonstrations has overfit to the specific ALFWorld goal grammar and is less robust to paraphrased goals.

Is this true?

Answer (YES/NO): NO